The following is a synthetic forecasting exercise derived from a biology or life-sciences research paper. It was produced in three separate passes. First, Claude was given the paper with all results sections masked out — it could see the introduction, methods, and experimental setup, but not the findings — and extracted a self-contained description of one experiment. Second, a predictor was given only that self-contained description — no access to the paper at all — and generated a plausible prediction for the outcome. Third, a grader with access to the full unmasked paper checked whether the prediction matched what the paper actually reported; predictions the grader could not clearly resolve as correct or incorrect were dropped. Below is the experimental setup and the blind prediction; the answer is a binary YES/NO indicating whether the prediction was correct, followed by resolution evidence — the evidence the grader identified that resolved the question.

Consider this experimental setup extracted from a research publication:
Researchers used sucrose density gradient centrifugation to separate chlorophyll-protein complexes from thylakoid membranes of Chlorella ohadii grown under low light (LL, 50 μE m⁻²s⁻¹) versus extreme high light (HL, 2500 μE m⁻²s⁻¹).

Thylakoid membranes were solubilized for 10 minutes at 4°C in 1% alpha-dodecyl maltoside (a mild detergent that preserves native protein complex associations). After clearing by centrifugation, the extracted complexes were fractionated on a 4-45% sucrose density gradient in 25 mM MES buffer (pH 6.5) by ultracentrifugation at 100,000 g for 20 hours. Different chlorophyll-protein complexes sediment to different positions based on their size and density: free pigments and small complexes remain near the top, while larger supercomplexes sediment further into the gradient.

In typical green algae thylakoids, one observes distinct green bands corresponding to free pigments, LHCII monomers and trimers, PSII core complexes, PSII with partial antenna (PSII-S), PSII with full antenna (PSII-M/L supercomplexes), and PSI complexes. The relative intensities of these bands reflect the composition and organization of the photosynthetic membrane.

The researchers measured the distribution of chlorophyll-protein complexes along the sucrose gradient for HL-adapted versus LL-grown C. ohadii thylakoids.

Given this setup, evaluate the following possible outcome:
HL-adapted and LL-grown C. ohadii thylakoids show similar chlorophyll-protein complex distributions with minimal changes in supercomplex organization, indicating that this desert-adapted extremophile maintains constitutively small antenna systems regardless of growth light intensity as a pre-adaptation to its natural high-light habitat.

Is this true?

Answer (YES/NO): NO